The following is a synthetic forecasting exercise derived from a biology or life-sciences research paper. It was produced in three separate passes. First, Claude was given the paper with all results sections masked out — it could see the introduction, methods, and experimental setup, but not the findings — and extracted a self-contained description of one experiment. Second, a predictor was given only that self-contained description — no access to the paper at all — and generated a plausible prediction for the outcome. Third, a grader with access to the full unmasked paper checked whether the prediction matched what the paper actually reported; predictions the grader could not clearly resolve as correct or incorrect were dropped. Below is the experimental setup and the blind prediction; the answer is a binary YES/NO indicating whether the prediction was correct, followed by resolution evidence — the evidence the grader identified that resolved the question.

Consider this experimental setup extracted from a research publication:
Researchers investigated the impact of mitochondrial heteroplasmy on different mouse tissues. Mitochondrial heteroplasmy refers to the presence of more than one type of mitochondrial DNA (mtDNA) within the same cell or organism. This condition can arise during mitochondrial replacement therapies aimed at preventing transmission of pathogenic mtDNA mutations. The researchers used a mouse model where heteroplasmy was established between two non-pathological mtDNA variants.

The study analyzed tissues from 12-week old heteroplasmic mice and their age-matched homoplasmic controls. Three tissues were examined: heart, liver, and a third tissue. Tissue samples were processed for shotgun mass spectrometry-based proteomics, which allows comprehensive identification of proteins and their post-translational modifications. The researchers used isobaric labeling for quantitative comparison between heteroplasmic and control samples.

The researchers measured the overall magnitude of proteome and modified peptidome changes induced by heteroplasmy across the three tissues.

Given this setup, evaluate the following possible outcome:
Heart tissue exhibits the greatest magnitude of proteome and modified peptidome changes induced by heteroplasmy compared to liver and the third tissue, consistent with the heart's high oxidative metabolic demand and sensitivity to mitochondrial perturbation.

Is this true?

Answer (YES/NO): YES